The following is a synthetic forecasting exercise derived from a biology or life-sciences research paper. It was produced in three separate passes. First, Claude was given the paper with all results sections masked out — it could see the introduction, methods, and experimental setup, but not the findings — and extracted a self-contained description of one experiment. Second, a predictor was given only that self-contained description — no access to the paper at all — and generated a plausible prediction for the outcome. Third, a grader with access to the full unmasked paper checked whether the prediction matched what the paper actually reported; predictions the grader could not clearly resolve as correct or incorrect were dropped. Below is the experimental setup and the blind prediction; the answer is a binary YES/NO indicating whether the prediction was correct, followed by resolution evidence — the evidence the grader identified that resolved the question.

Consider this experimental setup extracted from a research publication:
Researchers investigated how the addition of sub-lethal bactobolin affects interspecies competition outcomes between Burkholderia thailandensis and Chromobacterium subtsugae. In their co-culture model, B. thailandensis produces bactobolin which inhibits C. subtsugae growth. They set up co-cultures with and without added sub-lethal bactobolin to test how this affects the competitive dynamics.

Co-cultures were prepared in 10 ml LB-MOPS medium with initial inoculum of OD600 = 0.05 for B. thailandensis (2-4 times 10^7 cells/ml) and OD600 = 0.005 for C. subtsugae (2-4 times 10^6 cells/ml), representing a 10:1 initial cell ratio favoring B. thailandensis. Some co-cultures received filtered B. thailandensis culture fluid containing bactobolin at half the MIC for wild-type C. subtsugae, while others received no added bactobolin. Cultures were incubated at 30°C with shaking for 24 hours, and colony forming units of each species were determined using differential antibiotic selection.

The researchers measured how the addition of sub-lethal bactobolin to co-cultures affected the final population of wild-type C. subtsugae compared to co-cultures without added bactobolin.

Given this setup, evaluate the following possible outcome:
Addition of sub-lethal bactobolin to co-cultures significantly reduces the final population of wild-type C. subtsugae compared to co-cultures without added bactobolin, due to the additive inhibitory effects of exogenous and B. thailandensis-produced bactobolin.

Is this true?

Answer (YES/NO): NO